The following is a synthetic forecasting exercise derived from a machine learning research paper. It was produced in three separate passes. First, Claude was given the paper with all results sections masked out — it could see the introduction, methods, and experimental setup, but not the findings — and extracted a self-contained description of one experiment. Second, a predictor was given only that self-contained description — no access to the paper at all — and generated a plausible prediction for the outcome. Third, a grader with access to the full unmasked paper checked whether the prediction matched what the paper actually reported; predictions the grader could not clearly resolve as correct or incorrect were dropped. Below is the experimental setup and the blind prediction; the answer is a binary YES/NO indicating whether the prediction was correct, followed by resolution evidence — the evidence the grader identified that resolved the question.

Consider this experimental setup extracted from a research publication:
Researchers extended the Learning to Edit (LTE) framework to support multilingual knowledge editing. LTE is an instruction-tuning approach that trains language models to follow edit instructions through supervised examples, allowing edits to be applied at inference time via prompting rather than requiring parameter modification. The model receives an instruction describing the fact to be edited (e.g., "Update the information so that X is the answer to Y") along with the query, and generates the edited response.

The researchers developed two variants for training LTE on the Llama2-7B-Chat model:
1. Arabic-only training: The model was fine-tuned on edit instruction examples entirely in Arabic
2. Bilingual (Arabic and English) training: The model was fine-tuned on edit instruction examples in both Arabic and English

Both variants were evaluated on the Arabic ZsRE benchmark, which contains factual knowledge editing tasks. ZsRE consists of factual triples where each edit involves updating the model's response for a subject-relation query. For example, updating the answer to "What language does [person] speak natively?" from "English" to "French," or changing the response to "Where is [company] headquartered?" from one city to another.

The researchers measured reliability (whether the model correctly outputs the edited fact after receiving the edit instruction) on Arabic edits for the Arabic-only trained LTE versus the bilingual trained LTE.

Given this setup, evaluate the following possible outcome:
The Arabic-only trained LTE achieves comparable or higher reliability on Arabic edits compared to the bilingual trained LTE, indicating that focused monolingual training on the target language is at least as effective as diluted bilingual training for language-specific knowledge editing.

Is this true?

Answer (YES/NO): NO